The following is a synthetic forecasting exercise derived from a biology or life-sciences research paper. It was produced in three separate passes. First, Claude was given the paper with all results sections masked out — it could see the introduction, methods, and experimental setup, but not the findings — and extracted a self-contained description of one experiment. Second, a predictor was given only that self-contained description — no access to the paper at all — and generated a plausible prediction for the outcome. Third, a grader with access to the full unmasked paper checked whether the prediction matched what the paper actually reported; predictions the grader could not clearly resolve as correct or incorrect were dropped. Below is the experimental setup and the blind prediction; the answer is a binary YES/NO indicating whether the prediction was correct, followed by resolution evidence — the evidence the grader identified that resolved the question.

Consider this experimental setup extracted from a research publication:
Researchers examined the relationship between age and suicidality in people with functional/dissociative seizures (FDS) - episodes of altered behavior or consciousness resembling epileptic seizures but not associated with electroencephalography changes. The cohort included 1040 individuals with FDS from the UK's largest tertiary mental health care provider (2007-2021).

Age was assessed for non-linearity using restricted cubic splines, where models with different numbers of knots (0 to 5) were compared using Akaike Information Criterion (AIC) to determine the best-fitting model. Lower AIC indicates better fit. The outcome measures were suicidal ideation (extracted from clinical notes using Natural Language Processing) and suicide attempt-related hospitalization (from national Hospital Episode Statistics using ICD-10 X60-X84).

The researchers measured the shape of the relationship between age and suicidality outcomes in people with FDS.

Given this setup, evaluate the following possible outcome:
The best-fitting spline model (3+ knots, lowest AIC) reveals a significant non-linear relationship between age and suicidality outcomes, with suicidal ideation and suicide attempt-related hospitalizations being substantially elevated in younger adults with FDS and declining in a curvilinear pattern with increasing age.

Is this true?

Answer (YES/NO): NO